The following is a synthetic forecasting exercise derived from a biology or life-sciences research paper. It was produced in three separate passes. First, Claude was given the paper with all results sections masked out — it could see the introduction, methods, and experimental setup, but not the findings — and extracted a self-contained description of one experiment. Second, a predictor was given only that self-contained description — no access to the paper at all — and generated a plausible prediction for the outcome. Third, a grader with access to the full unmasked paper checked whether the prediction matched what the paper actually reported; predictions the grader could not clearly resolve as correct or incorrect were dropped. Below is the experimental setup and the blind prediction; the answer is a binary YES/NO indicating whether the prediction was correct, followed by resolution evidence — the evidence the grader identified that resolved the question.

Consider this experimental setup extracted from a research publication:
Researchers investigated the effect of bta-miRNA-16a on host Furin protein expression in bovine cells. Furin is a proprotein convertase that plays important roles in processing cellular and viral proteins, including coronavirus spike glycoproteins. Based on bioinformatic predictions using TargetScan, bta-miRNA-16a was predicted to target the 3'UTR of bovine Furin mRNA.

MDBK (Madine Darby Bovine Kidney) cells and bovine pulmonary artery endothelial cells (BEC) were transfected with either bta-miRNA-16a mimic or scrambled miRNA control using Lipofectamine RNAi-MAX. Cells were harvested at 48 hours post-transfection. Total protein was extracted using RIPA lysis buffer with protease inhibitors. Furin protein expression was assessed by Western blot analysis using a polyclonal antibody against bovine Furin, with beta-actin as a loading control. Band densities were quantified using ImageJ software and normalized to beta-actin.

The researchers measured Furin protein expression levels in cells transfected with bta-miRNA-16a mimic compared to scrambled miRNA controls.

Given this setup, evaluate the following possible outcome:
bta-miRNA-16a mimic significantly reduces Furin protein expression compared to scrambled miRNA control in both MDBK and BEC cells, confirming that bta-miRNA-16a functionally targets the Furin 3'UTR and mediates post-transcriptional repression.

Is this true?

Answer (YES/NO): YES